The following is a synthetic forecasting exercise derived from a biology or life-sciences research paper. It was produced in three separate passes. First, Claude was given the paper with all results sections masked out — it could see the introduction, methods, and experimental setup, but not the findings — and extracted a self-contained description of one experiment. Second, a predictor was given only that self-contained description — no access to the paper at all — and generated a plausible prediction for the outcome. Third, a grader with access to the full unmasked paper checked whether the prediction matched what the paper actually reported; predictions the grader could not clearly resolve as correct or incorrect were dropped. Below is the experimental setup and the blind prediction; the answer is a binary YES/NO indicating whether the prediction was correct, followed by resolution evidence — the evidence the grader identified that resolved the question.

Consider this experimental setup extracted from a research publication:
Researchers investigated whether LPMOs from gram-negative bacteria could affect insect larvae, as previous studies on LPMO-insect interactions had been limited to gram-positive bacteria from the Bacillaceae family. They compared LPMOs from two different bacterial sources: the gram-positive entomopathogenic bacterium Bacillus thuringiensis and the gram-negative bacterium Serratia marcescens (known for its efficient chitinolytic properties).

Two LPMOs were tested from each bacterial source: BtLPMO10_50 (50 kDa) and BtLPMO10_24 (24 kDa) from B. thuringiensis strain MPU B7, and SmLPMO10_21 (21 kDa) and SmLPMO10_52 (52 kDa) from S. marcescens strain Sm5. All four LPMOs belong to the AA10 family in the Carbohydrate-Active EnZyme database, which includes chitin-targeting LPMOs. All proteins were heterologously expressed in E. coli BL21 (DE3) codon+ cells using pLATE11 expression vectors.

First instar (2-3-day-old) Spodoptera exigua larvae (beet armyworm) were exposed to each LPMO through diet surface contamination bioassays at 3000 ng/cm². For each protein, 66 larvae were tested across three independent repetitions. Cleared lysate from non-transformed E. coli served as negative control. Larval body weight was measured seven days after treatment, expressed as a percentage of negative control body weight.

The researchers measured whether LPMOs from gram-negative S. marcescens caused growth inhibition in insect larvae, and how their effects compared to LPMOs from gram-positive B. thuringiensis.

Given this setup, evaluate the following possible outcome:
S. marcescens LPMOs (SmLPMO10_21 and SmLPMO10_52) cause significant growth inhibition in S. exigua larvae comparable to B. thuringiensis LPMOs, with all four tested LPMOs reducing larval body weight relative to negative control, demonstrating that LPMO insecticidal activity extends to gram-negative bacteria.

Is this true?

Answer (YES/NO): NO